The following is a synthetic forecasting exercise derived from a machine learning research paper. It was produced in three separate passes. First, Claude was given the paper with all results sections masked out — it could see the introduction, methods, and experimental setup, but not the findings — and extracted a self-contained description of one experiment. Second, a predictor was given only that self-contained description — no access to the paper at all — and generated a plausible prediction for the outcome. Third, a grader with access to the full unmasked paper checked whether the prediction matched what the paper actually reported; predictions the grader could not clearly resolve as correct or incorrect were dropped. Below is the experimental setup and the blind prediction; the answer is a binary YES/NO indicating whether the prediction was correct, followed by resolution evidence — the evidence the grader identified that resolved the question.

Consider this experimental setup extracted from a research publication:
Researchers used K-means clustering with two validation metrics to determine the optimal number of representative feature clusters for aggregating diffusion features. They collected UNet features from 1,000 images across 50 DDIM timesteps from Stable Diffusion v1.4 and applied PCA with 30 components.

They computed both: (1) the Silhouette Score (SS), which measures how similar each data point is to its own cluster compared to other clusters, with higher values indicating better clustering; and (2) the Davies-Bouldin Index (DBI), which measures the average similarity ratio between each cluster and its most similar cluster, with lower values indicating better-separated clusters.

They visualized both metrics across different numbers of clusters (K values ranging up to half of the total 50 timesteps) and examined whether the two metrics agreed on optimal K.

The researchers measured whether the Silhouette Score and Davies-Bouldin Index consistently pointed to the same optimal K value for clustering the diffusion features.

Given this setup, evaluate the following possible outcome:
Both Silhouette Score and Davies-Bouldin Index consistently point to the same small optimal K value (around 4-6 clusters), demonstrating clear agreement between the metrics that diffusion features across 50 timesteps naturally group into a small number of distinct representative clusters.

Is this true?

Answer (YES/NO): NO